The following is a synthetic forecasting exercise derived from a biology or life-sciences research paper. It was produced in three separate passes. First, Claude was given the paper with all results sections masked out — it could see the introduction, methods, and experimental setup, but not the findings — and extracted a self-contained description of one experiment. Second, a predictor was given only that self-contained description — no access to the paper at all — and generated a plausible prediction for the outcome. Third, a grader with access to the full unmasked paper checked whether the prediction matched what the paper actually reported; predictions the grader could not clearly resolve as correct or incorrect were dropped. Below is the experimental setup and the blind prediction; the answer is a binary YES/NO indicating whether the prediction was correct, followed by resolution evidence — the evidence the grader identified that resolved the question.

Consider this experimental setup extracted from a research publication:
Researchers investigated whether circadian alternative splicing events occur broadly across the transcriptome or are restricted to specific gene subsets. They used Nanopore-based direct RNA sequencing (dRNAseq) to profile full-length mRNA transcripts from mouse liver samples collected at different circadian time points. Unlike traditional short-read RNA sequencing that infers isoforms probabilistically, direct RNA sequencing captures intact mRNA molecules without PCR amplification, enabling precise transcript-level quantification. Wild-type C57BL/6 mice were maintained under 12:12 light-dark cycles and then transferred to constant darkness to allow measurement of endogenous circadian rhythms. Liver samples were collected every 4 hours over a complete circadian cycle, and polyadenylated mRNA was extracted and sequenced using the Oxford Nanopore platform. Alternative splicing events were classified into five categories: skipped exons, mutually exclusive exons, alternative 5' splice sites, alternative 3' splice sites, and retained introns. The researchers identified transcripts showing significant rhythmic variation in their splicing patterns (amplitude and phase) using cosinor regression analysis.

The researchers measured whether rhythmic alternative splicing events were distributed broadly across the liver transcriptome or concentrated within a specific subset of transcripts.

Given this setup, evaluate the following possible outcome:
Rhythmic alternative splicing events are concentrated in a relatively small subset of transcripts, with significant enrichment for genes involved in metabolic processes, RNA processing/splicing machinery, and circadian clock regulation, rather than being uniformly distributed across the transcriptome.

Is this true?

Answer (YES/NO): NO